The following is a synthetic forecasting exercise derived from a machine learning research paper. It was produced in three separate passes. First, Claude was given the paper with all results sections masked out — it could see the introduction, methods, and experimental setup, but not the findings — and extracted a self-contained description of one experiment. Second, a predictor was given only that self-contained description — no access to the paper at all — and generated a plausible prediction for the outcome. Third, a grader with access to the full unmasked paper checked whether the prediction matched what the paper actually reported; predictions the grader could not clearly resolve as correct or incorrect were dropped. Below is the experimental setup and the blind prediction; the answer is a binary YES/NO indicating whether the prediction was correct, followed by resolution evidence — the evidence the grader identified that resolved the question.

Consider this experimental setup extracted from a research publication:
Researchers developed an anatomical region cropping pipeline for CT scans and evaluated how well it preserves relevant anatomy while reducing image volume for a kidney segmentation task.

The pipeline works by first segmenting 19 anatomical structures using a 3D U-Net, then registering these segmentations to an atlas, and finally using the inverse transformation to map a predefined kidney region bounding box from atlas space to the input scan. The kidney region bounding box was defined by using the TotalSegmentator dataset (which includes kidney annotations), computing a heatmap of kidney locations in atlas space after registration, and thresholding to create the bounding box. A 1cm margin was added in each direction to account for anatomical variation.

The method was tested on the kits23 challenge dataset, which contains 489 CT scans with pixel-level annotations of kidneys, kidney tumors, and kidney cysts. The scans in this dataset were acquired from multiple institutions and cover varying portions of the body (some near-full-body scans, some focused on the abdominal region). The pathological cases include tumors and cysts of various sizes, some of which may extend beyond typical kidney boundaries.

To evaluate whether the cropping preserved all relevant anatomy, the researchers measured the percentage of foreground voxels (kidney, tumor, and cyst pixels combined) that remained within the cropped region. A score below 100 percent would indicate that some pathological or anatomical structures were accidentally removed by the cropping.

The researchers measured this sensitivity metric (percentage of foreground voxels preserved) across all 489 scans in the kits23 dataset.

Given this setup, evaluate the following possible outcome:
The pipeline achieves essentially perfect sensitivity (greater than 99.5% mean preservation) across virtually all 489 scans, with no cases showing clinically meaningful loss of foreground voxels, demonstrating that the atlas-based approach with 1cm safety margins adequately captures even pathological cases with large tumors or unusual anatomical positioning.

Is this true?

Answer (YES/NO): NO